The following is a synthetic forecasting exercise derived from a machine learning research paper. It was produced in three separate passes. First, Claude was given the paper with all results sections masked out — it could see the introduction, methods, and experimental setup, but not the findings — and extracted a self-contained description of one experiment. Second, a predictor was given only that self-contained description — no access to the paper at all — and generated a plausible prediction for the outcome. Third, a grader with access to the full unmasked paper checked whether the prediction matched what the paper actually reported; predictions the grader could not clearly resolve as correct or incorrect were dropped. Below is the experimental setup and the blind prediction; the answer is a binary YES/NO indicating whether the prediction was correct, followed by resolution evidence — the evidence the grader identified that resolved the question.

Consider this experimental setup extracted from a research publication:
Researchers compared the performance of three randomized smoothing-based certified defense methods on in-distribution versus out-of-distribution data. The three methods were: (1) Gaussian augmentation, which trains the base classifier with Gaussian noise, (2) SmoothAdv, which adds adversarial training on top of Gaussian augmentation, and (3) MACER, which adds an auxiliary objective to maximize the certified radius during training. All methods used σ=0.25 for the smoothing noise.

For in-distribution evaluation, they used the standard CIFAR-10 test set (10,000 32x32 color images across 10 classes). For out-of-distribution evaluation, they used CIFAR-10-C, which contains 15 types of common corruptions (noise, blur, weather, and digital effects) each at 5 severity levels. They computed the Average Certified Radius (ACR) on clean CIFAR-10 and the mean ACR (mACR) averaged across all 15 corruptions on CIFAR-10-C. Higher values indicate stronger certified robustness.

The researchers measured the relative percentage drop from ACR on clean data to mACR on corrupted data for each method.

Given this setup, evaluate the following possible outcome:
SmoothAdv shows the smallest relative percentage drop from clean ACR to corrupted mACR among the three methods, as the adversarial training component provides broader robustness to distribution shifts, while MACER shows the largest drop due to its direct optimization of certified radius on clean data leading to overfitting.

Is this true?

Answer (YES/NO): NO